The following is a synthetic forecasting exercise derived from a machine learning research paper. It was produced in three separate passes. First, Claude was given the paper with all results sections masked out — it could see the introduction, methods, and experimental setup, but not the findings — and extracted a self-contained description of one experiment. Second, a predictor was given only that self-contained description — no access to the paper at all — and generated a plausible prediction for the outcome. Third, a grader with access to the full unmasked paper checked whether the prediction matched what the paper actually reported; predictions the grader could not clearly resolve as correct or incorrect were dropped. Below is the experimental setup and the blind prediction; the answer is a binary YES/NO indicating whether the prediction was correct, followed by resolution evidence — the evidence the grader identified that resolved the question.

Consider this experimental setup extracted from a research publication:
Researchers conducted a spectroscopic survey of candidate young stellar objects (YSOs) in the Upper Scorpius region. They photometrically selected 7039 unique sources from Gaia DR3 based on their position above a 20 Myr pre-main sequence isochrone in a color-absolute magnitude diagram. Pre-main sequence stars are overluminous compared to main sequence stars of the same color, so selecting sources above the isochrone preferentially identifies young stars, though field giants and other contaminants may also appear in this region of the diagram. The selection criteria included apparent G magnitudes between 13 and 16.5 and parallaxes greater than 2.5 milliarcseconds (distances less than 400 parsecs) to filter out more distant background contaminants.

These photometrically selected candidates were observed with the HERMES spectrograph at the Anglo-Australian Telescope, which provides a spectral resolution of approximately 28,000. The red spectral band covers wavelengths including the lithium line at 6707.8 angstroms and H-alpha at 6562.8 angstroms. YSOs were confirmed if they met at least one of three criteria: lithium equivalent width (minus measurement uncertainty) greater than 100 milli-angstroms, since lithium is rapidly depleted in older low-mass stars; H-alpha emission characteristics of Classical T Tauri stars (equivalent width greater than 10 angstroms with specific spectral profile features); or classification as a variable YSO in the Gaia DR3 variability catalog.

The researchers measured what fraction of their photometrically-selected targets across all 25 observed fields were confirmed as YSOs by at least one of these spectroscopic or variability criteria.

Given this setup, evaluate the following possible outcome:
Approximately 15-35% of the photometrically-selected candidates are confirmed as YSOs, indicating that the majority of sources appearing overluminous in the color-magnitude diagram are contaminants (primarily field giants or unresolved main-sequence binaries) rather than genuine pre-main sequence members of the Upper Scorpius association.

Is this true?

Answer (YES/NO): YES